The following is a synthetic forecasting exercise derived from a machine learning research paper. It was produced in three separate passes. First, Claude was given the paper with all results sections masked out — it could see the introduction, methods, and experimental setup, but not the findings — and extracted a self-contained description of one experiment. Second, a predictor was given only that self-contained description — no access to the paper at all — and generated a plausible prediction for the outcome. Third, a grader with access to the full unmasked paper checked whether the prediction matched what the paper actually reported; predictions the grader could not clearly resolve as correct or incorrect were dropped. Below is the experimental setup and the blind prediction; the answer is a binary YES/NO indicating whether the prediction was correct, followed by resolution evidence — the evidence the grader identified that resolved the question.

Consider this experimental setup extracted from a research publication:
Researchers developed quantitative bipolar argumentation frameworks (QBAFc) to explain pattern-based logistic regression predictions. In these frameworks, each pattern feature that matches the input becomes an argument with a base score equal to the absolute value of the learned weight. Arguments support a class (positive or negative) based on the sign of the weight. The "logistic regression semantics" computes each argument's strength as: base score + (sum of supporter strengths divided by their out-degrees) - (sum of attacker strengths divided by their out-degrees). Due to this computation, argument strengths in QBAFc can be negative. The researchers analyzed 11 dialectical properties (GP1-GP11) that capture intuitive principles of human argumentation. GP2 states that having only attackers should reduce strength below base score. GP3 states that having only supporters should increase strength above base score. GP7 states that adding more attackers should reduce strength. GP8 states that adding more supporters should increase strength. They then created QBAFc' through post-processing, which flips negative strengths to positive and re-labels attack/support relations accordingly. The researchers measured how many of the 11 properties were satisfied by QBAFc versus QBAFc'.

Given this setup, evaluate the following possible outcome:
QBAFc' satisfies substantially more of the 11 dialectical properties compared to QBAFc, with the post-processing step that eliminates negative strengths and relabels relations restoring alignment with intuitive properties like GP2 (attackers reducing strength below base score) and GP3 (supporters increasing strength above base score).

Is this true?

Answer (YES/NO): YES